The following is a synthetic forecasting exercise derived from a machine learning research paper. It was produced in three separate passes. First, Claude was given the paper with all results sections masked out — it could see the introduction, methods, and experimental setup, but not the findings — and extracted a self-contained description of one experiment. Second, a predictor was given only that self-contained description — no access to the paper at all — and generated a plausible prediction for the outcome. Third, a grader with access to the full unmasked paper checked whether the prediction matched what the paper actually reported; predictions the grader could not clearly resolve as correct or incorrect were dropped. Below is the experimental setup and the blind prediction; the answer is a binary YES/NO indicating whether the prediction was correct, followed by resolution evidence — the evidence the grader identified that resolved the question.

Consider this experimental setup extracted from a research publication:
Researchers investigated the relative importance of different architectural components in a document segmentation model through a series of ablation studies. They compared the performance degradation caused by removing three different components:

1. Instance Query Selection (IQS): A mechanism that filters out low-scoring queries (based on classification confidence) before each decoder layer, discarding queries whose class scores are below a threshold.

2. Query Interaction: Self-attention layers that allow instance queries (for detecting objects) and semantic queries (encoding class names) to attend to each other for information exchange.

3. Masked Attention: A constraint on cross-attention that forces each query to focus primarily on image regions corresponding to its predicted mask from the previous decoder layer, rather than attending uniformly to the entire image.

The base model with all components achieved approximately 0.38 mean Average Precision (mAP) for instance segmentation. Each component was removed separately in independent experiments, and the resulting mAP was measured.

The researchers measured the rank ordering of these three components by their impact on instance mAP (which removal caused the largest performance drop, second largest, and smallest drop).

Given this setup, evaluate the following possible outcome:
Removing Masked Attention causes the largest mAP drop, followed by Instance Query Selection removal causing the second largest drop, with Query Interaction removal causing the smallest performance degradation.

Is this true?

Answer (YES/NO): NO